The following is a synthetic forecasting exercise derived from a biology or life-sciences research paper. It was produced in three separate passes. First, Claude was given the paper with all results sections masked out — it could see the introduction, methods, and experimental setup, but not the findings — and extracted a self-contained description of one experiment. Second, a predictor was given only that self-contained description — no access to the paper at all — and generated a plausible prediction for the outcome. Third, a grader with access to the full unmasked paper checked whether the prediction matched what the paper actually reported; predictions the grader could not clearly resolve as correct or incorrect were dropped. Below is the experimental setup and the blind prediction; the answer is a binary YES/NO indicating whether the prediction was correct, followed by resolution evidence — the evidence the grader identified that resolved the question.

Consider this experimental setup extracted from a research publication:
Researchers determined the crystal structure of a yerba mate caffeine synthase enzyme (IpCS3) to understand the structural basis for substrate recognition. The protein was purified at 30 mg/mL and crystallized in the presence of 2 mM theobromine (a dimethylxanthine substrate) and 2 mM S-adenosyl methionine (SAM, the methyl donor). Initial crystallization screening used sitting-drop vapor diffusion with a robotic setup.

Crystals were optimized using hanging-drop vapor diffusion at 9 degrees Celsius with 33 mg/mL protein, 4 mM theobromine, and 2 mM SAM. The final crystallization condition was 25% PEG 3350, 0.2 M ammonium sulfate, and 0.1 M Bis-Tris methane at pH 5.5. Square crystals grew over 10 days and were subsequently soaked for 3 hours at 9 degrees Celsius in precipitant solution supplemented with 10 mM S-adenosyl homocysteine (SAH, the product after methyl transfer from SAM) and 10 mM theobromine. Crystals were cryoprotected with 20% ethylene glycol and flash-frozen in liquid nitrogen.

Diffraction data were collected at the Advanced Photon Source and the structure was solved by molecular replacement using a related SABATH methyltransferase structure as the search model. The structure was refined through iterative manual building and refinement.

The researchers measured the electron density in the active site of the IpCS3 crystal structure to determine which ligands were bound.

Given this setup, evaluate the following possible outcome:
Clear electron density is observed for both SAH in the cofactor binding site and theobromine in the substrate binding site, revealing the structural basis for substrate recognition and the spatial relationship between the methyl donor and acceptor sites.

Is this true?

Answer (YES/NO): NO